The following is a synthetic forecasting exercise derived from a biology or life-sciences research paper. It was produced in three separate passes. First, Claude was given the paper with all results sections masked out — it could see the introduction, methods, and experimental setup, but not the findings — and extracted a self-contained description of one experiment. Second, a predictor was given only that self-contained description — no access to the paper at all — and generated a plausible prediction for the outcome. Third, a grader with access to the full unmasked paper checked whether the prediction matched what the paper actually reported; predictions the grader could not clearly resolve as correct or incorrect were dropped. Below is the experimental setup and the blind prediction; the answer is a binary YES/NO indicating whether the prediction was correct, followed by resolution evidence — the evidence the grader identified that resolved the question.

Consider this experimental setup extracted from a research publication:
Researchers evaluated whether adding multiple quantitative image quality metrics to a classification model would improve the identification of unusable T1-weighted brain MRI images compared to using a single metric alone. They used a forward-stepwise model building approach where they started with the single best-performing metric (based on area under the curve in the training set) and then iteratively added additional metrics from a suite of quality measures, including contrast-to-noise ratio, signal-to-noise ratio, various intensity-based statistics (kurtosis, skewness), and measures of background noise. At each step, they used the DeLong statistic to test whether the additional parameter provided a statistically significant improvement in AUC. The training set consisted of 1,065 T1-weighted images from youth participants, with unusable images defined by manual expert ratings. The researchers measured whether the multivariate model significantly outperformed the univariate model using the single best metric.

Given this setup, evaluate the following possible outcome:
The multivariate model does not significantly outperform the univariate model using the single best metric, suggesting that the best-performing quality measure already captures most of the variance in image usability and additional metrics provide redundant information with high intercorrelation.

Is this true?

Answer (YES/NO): YES